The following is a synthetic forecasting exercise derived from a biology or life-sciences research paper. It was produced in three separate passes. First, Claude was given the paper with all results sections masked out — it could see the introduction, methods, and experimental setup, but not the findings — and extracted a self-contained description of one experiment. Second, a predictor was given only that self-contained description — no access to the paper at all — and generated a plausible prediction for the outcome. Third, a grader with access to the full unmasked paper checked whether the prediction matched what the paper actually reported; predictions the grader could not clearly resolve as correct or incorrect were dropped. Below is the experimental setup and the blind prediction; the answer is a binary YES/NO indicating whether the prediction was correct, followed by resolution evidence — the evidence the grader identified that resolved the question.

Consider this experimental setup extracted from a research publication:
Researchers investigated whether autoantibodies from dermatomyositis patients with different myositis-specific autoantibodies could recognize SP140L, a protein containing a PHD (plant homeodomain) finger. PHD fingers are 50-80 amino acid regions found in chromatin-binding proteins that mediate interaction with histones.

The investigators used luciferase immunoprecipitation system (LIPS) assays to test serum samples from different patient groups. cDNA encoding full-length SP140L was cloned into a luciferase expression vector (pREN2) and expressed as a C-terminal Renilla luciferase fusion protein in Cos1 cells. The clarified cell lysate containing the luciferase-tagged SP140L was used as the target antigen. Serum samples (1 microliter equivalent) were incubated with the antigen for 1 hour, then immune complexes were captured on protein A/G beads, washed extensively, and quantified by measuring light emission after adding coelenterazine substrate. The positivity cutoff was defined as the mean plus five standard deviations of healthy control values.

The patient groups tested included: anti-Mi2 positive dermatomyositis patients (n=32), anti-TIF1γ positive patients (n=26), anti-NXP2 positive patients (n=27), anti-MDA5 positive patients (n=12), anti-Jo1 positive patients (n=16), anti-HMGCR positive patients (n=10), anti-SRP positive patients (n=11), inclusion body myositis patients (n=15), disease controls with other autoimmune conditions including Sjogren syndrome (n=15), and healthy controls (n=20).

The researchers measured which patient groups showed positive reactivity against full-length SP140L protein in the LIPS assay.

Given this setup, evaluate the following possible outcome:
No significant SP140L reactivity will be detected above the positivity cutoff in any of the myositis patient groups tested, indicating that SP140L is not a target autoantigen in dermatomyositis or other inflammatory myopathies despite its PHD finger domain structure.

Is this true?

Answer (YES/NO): NO